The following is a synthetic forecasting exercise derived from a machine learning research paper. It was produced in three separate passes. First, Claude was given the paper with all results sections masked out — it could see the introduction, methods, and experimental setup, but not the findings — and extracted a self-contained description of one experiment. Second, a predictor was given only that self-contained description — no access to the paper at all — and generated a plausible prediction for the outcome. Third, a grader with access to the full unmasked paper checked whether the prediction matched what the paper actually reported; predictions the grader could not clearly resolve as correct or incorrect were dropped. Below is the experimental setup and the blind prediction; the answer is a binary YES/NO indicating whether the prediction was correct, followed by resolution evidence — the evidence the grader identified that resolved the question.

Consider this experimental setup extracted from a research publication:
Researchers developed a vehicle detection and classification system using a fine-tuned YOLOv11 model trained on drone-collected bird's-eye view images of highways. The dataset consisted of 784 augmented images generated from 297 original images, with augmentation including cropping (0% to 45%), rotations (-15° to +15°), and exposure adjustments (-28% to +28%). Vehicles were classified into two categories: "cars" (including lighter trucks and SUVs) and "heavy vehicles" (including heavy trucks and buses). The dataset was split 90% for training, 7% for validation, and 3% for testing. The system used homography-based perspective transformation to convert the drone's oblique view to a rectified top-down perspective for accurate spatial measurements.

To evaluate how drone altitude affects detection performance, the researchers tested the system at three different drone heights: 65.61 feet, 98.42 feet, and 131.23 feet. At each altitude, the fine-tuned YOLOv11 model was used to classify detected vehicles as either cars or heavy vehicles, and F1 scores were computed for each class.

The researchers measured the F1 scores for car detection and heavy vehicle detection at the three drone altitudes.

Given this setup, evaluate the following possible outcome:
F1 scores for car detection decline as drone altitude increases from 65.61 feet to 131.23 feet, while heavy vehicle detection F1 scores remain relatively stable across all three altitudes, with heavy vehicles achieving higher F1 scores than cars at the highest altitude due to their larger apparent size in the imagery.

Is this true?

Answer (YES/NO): NO